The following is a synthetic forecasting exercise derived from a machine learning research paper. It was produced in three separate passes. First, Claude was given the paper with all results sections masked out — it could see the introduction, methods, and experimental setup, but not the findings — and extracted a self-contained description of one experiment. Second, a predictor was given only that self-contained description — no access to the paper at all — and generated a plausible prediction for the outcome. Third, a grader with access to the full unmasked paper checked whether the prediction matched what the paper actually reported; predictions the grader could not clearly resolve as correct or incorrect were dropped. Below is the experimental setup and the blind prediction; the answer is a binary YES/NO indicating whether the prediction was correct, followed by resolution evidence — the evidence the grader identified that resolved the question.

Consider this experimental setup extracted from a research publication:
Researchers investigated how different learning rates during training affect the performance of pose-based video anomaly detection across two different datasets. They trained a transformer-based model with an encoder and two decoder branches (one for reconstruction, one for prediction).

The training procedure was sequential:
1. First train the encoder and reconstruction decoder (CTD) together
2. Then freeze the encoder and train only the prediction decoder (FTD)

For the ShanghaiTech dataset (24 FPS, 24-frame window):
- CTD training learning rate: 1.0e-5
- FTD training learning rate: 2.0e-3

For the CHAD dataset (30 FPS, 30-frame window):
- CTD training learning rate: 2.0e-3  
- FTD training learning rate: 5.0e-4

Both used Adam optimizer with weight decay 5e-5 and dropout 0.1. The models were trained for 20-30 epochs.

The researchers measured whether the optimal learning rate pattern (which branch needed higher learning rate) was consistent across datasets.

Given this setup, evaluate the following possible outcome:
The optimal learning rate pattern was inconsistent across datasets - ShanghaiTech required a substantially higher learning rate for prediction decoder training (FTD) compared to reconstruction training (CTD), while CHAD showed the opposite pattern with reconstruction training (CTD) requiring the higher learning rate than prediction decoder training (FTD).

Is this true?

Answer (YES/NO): YES